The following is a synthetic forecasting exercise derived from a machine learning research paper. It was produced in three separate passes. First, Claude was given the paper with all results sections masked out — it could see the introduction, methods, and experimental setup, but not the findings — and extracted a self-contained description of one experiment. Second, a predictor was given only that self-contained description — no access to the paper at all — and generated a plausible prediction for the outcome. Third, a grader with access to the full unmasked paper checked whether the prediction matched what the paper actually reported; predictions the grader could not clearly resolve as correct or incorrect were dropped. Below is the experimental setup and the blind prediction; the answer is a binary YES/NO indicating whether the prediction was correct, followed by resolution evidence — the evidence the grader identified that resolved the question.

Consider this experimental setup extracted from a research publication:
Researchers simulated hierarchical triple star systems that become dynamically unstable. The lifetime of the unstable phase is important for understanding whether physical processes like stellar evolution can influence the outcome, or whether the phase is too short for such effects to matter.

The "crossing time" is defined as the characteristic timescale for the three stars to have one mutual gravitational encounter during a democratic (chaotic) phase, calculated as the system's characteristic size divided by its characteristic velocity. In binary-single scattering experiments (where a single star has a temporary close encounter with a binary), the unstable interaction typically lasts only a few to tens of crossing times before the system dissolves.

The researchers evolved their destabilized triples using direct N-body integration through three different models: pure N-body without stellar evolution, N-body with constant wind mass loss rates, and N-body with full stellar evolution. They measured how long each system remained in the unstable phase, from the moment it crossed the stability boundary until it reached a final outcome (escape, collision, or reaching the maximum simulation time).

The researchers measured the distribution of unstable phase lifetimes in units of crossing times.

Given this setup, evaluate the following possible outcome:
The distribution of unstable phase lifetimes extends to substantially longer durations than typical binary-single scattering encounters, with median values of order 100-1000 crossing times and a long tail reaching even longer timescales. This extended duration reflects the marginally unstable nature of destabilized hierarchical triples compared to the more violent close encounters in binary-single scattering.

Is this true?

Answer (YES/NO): NO